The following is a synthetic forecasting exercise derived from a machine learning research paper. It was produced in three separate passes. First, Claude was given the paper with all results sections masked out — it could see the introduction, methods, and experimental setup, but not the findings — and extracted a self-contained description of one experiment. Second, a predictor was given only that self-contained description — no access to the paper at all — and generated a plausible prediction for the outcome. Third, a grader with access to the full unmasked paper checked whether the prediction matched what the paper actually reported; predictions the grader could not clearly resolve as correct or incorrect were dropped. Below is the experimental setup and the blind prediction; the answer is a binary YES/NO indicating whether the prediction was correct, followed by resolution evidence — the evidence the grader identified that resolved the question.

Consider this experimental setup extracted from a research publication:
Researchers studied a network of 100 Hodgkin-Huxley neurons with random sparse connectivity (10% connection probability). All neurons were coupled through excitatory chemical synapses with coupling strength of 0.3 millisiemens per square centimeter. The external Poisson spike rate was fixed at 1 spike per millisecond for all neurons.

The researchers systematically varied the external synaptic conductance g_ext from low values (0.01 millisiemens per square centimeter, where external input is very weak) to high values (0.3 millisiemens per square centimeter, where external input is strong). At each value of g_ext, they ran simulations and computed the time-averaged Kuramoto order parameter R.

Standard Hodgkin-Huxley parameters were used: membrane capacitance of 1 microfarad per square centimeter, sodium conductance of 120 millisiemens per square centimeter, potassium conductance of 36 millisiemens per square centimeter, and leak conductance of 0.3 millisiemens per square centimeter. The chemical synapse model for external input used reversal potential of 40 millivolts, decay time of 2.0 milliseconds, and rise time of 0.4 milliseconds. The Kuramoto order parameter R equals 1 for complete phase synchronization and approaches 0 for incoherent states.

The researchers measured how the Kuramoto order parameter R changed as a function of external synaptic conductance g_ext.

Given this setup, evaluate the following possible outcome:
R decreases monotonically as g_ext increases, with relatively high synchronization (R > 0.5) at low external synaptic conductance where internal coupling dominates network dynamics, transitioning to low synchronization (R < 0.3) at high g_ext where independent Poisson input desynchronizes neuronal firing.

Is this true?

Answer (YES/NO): NO